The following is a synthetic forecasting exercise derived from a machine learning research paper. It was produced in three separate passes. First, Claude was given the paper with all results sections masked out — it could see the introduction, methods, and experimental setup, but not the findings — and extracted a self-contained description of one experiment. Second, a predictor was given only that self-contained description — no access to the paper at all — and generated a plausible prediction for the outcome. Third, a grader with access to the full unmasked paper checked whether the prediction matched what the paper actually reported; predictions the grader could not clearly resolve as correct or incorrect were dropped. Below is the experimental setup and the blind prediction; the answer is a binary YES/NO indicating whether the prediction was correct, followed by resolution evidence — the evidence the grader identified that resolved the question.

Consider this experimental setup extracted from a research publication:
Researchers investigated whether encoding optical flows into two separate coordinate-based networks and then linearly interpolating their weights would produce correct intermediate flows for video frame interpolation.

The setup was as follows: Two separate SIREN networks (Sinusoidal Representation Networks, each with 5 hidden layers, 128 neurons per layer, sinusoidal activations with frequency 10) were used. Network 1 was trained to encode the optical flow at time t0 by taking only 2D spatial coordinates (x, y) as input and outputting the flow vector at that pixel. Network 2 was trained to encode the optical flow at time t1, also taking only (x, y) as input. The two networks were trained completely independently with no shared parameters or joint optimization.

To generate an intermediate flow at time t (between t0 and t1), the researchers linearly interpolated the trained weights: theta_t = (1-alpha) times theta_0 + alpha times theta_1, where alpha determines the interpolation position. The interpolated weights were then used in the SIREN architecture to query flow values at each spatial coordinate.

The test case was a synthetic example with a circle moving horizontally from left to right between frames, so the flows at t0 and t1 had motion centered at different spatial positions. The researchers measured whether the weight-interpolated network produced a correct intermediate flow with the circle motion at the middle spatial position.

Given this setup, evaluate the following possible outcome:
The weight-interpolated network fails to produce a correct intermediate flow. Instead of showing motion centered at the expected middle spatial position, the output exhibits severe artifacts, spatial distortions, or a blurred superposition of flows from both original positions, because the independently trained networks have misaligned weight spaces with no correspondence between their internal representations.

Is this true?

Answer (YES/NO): YES